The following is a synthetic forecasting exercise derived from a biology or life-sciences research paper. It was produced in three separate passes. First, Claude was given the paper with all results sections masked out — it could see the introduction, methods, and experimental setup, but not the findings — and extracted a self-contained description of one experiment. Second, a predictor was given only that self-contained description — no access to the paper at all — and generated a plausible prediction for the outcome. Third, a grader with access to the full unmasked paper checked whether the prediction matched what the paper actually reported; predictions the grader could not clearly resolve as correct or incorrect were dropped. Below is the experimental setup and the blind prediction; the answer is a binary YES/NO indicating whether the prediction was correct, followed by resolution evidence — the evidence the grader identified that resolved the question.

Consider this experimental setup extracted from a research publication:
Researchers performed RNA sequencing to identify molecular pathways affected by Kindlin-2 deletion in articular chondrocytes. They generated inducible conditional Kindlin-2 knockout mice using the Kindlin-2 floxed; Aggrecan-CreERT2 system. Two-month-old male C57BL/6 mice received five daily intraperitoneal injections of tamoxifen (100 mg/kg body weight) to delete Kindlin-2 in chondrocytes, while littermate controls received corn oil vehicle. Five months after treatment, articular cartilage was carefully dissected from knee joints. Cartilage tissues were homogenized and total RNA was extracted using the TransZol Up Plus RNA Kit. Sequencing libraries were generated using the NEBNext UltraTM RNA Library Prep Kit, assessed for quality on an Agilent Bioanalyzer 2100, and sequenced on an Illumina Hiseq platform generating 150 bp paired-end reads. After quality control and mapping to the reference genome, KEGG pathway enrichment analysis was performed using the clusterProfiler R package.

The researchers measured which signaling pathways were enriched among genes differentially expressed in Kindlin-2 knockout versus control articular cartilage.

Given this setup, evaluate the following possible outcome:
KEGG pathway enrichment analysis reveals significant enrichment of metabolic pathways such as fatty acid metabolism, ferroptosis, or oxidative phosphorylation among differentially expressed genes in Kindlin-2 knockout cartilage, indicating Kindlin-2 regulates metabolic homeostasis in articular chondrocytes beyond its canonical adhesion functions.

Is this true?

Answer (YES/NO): NO